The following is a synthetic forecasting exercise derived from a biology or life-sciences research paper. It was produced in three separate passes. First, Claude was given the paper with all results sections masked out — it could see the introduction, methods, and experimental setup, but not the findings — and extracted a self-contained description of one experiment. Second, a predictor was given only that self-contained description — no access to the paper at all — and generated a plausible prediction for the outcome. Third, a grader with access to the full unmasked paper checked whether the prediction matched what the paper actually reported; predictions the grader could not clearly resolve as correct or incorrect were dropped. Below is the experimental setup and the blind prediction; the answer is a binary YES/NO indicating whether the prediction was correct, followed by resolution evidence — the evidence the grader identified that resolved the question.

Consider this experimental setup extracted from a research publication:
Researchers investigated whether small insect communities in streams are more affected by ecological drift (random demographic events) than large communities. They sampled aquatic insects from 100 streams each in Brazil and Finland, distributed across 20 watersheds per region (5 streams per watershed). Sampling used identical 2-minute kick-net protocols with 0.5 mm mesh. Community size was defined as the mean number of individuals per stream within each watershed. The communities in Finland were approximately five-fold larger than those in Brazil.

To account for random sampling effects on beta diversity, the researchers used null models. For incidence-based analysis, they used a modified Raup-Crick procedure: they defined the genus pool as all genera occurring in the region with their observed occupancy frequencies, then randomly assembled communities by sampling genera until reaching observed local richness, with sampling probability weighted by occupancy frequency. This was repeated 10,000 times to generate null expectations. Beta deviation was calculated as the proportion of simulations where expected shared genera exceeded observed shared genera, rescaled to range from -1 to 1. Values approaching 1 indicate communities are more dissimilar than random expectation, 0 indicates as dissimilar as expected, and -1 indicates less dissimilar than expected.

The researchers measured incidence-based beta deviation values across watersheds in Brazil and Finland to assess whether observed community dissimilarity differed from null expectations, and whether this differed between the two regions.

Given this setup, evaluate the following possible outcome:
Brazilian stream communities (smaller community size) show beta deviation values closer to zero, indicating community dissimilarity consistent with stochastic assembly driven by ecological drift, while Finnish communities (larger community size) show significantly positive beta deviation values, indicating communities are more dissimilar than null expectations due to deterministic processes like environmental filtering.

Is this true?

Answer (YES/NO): NO